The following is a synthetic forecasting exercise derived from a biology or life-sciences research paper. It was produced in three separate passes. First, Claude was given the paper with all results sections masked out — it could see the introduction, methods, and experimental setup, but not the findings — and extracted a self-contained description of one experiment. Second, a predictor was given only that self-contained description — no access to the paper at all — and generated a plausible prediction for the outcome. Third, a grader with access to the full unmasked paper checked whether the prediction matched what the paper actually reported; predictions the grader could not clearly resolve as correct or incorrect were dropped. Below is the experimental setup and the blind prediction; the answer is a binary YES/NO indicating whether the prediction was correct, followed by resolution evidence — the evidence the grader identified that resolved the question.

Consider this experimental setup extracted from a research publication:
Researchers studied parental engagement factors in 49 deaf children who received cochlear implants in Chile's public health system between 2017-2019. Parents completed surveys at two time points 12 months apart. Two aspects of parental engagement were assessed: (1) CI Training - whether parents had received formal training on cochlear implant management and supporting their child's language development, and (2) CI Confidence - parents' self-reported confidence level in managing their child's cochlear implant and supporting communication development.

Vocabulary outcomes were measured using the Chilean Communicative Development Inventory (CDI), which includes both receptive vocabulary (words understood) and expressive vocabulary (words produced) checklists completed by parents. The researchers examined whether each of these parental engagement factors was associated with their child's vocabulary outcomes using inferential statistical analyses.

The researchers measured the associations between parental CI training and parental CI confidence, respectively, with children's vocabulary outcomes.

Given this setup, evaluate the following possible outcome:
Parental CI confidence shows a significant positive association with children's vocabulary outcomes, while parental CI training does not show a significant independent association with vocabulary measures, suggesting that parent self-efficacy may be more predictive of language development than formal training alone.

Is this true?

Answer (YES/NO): YES